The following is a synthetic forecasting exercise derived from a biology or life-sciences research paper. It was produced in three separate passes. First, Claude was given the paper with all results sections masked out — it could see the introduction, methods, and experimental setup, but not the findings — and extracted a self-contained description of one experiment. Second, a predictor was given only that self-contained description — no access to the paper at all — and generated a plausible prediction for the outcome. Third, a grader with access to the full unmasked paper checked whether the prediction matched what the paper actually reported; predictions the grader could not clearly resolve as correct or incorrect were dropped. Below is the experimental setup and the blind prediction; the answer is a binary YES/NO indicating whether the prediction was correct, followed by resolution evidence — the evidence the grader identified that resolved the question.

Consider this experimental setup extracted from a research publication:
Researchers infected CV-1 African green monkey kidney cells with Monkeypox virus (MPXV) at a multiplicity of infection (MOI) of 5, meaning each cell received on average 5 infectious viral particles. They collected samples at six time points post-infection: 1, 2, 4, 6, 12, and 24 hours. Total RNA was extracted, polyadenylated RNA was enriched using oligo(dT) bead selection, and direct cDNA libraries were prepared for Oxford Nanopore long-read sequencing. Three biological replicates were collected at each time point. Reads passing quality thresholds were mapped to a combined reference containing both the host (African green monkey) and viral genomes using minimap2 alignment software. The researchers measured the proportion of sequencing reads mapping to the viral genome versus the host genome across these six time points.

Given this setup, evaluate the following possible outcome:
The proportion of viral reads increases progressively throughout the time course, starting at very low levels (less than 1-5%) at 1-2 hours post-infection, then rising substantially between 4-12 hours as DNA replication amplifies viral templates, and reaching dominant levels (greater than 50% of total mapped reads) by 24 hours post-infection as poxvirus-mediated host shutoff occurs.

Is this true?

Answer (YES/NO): NO